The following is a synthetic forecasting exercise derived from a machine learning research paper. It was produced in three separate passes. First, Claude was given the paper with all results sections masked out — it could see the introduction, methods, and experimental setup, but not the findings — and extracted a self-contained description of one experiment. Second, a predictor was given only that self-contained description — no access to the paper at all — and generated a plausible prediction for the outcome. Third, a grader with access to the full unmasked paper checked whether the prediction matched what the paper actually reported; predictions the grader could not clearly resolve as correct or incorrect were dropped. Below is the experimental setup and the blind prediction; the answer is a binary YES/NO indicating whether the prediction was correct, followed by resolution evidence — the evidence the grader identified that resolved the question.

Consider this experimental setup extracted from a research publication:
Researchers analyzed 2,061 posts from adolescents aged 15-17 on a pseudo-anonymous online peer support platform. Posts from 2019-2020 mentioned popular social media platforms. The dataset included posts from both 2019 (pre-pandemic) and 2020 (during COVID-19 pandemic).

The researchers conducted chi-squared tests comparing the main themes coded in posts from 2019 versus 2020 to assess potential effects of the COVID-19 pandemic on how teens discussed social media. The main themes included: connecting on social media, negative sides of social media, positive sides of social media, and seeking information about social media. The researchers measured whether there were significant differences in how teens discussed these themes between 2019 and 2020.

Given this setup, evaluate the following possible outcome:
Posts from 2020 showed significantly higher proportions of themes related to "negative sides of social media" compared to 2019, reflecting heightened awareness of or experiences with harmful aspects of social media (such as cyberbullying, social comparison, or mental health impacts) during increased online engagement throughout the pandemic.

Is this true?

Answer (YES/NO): NO